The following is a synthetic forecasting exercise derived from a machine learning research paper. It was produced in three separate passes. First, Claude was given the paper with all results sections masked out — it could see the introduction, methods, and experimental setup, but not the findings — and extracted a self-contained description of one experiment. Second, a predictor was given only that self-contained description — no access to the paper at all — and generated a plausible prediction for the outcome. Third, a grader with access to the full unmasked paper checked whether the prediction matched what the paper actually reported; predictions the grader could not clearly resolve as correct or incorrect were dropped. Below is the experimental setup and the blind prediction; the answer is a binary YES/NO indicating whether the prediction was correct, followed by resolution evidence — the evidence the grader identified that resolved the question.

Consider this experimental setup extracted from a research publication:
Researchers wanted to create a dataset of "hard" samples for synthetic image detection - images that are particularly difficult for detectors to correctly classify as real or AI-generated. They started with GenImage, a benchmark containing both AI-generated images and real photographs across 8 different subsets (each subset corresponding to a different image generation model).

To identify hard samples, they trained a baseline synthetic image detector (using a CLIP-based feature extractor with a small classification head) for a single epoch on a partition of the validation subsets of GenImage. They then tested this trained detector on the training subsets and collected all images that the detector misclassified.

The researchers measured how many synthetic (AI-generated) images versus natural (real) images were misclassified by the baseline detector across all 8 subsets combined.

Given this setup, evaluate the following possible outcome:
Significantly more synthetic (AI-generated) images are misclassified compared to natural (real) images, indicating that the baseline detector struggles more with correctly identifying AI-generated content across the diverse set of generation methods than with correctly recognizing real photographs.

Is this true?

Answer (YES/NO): NO